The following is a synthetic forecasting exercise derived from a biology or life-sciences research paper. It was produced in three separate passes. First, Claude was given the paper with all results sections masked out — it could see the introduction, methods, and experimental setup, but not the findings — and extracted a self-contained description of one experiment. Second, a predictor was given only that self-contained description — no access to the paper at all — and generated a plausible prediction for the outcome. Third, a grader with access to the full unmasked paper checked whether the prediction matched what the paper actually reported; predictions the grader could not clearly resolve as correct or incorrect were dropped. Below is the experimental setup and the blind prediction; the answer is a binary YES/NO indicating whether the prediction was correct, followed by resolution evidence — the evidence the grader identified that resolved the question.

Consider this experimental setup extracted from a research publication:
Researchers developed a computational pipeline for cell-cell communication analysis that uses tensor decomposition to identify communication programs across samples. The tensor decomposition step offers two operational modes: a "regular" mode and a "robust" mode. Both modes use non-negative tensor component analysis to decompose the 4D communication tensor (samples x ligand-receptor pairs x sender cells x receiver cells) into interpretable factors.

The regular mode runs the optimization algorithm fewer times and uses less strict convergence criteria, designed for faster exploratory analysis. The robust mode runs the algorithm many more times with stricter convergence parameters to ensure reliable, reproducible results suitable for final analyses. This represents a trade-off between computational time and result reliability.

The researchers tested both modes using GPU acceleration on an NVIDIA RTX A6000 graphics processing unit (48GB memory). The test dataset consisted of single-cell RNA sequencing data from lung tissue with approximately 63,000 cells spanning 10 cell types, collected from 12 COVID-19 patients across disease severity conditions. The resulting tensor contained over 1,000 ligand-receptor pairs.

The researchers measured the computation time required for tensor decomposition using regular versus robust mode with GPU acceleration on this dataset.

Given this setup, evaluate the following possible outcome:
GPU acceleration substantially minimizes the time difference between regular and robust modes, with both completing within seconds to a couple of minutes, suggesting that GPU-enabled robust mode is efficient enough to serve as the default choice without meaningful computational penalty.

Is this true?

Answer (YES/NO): NO